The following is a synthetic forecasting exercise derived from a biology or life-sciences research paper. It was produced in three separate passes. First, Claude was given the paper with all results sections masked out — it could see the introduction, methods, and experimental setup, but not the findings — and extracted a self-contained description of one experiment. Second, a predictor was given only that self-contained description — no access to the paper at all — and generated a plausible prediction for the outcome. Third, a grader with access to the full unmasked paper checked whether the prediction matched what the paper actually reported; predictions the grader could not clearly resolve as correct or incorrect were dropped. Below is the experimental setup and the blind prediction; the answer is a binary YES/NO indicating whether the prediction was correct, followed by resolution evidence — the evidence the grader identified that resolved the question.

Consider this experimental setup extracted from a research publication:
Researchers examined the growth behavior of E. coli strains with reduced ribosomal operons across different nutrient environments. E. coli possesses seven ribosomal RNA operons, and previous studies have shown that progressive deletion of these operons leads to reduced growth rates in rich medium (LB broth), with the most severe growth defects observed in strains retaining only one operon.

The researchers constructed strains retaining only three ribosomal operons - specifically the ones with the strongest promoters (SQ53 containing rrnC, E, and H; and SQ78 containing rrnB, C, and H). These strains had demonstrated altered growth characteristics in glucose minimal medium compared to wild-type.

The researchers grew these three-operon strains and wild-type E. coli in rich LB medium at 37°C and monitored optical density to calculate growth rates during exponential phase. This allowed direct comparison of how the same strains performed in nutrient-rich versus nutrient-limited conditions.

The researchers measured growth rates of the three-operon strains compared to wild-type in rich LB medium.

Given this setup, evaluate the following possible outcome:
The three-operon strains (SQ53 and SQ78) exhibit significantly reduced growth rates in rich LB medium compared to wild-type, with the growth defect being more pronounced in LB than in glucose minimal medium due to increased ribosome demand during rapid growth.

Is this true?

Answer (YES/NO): NO